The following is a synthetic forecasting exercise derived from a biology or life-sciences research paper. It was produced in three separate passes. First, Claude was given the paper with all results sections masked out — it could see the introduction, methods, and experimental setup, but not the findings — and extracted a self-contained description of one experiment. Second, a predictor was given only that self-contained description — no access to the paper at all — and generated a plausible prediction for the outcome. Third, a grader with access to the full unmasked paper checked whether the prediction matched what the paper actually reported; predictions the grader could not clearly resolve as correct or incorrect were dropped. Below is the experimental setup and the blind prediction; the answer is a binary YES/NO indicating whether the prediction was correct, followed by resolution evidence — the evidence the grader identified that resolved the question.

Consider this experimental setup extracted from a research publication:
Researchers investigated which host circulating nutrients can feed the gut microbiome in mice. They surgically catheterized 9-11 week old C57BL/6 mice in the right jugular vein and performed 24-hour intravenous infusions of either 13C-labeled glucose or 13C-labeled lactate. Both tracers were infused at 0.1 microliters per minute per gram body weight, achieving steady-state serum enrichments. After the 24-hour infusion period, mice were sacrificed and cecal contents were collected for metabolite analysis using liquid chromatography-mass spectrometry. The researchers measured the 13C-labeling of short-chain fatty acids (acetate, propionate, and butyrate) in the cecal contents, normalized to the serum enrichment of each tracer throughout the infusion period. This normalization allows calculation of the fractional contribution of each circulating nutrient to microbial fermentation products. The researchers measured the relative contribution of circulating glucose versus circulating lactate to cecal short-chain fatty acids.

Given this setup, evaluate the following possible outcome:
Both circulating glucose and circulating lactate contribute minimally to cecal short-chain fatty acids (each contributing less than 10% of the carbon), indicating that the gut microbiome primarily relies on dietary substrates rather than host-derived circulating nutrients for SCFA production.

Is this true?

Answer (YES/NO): NO